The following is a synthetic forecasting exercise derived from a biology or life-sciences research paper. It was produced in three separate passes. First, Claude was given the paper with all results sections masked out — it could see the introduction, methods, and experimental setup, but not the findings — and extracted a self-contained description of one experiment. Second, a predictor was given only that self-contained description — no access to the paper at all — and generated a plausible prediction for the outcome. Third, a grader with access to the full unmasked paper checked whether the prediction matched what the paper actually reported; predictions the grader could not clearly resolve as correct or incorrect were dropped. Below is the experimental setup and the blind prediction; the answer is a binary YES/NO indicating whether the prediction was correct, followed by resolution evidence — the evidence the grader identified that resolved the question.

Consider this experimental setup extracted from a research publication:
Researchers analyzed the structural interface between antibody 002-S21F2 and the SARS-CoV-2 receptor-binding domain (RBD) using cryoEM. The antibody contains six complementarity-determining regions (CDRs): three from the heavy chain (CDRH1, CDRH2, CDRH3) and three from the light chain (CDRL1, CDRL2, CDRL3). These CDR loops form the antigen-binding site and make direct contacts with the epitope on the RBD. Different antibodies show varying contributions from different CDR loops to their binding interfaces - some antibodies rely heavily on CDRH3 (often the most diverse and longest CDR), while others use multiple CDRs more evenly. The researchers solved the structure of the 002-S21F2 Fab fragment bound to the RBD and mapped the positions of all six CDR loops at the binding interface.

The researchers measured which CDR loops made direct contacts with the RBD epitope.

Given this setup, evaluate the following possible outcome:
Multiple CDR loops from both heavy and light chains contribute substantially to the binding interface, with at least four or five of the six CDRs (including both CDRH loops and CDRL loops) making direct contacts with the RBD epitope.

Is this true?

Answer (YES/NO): YES